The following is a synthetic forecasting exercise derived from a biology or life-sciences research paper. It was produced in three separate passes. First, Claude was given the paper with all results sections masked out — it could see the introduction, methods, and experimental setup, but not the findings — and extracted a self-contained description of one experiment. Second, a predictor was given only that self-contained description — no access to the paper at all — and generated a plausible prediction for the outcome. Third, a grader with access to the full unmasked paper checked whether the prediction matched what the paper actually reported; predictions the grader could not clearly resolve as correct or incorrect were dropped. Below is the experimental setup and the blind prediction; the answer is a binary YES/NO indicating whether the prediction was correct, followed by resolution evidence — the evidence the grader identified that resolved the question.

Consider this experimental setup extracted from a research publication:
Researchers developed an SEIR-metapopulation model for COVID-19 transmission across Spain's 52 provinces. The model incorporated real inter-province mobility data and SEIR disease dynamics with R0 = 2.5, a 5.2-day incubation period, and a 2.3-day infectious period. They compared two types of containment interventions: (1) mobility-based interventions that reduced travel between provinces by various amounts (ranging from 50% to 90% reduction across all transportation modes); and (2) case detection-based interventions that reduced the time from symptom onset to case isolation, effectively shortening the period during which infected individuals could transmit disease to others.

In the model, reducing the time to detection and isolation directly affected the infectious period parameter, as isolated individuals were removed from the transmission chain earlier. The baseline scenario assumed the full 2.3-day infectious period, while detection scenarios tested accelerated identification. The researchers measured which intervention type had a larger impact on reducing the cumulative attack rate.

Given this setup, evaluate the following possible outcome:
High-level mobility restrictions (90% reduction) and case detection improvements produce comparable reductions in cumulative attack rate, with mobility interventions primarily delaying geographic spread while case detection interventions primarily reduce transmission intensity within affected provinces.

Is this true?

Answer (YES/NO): NO